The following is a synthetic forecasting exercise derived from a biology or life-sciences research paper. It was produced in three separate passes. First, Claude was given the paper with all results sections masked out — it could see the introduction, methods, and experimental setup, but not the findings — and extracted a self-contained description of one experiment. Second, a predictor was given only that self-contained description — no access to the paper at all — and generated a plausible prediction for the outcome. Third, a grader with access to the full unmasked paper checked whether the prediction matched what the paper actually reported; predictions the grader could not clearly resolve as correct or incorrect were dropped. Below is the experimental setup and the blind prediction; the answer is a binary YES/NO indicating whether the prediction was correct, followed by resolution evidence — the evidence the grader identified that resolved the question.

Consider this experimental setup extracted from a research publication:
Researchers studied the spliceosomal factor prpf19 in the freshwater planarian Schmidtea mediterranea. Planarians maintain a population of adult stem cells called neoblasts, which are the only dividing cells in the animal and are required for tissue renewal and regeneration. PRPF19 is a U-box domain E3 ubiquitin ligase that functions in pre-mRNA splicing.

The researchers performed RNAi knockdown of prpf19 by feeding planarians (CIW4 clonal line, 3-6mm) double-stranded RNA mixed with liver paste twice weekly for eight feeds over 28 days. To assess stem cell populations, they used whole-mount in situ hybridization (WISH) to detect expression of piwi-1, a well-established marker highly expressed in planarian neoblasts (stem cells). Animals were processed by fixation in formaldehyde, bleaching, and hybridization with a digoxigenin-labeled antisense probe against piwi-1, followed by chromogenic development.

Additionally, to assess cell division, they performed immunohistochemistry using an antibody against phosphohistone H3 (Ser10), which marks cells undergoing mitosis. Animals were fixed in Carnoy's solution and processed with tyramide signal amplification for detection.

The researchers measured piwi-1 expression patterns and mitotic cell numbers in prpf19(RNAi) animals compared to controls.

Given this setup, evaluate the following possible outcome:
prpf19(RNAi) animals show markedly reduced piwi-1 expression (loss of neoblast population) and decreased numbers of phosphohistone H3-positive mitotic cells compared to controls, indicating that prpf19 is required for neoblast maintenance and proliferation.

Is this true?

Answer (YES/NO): NO